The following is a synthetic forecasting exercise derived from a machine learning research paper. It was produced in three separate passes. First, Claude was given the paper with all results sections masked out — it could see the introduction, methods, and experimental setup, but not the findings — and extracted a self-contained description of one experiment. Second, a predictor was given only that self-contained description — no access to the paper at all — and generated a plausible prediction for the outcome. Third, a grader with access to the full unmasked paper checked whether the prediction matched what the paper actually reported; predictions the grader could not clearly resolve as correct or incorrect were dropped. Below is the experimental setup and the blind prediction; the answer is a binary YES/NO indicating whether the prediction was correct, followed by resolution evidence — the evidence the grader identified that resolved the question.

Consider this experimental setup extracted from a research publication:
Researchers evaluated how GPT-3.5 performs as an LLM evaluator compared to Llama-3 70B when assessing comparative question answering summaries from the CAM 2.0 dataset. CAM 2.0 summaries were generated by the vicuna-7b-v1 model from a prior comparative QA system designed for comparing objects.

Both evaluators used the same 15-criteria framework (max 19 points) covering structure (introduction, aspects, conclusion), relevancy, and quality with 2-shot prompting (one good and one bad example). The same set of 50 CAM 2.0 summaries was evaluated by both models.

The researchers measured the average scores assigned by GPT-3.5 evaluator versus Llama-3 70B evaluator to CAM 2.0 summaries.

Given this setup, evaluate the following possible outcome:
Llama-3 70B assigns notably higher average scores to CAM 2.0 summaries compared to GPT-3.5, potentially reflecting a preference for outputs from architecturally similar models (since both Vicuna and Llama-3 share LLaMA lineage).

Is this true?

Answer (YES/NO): NO